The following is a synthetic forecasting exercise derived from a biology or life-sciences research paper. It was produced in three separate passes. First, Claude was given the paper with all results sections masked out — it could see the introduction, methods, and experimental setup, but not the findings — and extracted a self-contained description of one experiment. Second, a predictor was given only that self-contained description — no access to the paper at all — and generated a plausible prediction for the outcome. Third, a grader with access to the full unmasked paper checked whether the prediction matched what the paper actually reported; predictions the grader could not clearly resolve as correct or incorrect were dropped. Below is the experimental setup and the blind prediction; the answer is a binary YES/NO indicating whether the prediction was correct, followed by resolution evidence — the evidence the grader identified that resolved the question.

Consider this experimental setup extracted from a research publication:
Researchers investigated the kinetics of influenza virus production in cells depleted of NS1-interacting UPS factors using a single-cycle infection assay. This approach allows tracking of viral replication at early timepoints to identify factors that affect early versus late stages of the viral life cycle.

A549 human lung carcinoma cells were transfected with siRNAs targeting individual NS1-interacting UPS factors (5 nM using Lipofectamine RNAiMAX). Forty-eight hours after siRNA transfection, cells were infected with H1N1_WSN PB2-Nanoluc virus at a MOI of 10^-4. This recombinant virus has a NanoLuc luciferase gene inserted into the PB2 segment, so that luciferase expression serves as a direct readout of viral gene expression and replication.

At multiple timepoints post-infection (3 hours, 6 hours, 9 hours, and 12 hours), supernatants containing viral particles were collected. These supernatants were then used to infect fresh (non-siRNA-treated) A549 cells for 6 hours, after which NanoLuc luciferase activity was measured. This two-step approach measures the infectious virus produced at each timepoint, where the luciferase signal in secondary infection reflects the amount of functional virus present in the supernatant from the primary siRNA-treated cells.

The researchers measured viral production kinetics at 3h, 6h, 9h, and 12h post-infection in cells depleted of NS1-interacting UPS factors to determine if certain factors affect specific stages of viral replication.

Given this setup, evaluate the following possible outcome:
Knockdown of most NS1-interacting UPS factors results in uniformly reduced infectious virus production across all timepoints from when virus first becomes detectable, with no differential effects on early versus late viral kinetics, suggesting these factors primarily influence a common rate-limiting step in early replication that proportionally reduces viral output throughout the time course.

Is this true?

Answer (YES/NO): NO